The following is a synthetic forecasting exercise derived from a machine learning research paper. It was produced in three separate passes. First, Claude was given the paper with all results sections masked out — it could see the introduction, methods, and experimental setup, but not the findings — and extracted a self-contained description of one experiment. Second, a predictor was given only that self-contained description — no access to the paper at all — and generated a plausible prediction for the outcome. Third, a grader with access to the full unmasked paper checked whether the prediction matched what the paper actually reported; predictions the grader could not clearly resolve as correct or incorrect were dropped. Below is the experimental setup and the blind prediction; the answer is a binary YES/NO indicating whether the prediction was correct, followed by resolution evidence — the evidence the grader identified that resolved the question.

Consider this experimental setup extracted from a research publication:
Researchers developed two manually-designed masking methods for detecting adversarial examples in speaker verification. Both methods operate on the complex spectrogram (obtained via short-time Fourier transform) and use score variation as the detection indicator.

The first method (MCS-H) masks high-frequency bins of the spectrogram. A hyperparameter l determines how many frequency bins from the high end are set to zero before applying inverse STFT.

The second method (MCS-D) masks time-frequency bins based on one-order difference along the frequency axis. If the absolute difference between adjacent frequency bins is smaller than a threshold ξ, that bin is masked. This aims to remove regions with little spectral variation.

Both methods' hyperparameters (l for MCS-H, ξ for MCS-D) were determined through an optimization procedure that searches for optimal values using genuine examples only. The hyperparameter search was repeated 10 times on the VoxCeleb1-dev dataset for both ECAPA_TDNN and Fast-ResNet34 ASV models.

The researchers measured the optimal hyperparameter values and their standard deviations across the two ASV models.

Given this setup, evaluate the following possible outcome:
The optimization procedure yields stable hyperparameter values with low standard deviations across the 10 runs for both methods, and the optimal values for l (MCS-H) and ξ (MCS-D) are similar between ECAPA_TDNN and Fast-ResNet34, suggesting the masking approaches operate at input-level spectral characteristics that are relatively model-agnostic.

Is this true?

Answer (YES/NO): NO